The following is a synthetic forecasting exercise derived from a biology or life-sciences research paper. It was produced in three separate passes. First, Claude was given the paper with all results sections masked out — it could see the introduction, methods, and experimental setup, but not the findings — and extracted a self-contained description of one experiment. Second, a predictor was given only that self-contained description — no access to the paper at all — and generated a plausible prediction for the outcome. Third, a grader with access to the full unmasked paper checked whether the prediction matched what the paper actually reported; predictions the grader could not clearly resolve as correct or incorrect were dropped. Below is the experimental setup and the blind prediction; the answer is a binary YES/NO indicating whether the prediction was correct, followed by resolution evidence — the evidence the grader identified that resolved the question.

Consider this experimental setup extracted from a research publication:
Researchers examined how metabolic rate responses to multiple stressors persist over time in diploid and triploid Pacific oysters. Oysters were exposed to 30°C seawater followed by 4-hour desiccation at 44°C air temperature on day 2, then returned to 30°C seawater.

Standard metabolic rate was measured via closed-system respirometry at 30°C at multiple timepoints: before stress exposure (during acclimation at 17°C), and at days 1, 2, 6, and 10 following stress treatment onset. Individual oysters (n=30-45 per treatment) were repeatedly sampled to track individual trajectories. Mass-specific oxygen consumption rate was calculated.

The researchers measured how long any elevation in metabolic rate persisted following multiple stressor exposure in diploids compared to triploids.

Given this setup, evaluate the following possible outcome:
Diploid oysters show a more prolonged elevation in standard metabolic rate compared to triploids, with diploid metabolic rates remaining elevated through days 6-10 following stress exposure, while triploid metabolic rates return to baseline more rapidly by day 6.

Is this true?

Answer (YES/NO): NO